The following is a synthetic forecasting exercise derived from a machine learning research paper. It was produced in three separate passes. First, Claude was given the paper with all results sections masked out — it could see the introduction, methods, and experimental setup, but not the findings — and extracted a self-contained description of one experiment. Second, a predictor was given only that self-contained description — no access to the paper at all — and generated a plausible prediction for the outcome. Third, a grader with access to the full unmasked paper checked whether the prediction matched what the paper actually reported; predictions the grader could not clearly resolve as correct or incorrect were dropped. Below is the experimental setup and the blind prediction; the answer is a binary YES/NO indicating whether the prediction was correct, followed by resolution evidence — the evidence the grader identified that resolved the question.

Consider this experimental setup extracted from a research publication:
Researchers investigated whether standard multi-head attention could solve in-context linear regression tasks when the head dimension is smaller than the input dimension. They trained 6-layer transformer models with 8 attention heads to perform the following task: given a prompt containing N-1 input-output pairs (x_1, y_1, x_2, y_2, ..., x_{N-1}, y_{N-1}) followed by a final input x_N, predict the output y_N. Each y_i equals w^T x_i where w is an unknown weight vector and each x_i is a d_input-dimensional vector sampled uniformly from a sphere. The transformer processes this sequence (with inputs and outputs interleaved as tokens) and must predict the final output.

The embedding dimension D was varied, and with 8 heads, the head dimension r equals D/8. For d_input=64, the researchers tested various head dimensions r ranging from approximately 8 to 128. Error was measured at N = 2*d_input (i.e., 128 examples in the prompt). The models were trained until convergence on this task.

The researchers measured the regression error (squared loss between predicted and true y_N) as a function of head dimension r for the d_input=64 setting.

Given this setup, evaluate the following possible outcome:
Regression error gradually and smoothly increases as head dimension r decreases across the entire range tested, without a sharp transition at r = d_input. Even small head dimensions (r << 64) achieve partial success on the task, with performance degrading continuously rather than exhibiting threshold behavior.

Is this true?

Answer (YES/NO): NO